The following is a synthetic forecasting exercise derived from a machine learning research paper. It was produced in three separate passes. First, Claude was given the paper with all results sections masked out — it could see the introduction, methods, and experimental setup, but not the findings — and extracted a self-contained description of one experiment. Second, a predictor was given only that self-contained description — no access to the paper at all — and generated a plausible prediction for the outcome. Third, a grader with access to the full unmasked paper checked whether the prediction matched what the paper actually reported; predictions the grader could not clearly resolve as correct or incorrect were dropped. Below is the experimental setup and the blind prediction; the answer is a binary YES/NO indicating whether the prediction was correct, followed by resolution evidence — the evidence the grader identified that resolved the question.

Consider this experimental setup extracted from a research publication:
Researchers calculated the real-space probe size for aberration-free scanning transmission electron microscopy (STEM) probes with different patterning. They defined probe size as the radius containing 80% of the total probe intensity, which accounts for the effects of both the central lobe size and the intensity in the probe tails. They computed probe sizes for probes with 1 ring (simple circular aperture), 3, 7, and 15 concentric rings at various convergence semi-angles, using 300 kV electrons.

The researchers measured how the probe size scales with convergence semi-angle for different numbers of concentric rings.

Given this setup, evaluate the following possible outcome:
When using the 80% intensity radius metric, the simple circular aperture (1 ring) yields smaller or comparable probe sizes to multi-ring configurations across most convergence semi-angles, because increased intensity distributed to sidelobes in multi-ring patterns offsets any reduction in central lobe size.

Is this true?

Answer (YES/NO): YES